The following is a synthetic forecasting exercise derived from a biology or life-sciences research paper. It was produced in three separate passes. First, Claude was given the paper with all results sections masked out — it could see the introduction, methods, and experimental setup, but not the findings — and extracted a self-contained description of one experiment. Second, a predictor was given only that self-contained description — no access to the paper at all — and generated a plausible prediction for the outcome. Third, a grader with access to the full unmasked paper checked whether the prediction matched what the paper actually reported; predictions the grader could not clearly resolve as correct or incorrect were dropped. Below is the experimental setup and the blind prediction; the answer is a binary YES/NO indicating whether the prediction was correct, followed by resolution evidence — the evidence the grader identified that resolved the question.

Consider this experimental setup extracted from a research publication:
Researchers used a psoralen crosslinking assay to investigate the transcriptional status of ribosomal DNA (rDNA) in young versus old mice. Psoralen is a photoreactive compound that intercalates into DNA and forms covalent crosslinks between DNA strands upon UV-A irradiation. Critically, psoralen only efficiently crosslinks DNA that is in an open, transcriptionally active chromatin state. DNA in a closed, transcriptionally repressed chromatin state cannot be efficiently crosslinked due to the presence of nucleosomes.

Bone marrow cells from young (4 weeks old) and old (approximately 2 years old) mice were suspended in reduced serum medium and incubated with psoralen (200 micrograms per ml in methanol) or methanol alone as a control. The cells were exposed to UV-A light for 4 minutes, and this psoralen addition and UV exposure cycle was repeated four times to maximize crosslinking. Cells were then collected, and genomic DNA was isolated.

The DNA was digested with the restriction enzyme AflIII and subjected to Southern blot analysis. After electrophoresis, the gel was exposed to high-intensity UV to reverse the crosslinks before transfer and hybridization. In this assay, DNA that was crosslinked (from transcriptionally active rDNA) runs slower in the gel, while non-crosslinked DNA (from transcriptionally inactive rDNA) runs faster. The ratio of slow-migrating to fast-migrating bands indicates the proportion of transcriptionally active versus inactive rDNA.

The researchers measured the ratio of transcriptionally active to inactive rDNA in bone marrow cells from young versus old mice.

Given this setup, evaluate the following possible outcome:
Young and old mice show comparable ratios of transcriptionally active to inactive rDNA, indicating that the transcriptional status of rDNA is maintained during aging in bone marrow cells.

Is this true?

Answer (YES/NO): NO